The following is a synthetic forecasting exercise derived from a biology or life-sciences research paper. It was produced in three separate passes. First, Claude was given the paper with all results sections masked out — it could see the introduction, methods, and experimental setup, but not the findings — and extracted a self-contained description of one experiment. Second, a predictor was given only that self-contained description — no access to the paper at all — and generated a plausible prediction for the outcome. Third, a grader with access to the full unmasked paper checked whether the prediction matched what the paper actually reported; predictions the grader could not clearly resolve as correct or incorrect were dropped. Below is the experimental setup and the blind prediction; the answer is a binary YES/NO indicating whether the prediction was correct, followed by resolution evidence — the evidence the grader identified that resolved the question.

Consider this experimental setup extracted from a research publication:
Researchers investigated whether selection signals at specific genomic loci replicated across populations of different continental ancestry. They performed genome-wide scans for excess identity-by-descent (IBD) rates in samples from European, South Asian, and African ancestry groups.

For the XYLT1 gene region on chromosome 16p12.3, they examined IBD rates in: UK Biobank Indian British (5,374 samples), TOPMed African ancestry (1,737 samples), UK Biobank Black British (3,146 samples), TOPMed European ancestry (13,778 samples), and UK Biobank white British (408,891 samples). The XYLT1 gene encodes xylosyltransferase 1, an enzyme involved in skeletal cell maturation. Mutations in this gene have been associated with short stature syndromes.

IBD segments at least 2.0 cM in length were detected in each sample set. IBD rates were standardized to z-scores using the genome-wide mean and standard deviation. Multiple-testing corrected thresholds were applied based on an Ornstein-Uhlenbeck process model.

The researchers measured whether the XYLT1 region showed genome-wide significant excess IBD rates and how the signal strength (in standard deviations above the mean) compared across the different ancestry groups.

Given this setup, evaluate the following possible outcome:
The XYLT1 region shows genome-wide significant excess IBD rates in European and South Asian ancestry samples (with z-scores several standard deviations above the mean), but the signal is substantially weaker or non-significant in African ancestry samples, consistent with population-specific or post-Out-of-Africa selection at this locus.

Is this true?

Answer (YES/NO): NO